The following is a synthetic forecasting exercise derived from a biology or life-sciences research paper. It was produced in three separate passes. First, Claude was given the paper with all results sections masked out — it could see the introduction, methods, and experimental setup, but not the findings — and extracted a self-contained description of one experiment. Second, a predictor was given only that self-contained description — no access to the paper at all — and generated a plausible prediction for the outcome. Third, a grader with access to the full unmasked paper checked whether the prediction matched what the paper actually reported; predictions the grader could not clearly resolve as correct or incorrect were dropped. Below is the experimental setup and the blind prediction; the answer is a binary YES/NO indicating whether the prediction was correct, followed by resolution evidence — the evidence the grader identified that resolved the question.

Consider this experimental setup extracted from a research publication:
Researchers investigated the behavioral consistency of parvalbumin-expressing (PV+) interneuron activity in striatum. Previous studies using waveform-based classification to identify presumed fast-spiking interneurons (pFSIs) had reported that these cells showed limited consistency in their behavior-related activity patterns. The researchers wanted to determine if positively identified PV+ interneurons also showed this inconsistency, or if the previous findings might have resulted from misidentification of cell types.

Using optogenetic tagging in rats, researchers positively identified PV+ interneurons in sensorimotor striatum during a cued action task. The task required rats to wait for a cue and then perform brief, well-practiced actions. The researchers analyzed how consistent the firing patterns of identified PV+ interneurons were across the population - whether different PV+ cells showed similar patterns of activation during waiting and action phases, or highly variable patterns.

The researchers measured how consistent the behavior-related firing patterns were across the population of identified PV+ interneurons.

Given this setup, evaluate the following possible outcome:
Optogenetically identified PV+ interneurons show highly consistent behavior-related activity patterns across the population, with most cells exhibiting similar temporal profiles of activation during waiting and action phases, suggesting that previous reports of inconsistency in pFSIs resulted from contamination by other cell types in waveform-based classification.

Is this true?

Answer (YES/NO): YES